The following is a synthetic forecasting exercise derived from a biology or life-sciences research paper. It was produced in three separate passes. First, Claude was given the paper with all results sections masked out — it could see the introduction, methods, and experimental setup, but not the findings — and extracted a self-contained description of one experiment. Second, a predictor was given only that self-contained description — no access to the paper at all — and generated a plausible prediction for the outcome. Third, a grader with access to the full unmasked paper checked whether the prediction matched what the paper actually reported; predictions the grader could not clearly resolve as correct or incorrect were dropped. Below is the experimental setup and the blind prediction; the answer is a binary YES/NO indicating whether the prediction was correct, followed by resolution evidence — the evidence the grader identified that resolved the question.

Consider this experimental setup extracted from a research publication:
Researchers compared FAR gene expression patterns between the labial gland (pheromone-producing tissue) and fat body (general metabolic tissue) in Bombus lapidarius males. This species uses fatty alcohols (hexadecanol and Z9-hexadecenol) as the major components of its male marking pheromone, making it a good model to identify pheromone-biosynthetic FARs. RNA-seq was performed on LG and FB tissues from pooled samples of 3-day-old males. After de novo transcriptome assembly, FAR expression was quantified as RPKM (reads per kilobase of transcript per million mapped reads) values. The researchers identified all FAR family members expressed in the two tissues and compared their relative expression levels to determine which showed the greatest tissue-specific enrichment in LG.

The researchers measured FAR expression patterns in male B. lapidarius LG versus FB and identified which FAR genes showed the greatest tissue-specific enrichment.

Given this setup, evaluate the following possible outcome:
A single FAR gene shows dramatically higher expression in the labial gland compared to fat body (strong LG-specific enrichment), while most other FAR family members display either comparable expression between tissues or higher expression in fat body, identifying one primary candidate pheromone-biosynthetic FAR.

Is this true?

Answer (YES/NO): NO